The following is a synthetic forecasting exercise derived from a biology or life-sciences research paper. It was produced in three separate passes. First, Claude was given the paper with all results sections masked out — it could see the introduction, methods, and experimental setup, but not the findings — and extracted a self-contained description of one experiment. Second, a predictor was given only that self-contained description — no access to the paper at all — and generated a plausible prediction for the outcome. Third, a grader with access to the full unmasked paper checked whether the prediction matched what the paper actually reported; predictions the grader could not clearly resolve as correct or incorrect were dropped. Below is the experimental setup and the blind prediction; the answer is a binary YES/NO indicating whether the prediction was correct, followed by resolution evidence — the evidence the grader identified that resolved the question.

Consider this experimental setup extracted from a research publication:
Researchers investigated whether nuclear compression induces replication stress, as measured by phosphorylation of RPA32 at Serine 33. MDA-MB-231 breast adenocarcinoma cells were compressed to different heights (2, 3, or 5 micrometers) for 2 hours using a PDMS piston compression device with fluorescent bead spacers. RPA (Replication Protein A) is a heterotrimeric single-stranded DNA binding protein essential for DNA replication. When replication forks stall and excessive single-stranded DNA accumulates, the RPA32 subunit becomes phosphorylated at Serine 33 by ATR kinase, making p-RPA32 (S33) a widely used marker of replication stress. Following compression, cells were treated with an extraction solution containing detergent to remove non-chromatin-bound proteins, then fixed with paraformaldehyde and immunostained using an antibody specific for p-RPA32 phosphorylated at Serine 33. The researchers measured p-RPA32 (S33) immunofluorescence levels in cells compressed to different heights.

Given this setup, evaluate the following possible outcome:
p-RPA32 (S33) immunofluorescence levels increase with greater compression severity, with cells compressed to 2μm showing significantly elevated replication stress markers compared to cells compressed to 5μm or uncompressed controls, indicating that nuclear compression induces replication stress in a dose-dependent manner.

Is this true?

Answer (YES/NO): YES